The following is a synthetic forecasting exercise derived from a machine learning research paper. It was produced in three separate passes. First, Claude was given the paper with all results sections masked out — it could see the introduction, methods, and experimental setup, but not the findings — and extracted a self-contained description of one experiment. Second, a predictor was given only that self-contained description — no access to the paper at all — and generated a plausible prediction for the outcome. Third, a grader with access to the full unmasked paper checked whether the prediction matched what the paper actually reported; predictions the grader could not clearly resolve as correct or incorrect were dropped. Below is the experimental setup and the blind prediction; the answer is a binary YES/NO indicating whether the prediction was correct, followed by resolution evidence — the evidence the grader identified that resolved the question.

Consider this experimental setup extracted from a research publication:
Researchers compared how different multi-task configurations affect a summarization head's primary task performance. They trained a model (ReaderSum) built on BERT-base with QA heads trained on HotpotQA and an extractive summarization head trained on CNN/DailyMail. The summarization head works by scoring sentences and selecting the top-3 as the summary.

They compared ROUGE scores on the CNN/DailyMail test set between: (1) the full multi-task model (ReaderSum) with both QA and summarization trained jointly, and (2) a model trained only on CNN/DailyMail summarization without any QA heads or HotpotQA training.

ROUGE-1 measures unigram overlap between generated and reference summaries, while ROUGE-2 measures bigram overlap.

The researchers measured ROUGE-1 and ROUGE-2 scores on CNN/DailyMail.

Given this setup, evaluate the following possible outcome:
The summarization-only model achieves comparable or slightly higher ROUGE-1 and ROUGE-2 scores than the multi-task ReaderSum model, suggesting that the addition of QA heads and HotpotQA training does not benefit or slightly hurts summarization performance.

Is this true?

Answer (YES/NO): YES